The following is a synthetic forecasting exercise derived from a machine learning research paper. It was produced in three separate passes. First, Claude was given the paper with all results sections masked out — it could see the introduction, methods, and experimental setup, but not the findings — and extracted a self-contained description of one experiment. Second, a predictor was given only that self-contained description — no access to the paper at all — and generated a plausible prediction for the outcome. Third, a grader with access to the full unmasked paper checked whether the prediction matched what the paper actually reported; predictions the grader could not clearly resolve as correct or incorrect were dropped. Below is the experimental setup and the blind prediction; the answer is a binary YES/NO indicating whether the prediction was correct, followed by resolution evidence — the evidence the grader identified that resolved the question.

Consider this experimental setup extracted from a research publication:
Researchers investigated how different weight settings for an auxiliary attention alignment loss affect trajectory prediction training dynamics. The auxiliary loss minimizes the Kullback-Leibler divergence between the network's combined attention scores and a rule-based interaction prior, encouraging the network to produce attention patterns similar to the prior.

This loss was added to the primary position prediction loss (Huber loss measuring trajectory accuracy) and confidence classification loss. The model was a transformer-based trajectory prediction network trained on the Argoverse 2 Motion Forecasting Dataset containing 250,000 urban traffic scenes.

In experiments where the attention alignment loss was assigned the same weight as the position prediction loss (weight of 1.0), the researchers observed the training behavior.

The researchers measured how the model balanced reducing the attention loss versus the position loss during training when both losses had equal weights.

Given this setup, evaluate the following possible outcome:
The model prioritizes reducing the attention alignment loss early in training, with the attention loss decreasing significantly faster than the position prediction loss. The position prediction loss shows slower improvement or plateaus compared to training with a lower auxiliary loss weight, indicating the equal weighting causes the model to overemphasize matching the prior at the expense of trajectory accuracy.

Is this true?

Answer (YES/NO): NO